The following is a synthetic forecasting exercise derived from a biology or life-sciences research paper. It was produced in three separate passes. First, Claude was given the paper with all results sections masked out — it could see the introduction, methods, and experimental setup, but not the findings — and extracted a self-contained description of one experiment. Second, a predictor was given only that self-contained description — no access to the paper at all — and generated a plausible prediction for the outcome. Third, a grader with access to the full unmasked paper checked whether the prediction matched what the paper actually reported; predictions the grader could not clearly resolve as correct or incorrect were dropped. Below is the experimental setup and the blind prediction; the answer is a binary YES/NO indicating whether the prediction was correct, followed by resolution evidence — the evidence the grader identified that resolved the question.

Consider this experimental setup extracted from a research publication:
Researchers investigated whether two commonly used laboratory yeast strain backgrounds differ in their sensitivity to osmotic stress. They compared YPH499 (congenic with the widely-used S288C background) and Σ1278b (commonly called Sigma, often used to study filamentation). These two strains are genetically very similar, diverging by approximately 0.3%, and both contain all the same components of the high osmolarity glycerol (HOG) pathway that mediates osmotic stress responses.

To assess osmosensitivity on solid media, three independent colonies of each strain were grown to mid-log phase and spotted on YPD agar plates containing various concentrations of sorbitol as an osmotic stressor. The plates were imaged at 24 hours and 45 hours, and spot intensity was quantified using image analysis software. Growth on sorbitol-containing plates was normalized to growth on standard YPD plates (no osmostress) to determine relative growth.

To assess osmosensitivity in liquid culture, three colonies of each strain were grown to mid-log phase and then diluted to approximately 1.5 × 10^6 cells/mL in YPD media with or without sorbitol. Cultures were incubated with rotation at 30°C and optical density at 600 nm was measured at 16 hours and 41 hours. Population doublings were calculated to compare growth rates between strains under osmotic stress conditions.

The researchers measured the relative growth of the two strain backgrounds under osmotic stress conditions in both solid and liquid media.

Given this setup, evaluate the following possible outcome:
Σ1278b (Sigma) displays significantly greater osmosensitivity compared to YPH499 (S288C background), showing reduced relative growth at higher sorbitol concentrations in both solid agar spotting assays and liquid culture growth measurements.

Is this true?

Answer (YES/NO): YES